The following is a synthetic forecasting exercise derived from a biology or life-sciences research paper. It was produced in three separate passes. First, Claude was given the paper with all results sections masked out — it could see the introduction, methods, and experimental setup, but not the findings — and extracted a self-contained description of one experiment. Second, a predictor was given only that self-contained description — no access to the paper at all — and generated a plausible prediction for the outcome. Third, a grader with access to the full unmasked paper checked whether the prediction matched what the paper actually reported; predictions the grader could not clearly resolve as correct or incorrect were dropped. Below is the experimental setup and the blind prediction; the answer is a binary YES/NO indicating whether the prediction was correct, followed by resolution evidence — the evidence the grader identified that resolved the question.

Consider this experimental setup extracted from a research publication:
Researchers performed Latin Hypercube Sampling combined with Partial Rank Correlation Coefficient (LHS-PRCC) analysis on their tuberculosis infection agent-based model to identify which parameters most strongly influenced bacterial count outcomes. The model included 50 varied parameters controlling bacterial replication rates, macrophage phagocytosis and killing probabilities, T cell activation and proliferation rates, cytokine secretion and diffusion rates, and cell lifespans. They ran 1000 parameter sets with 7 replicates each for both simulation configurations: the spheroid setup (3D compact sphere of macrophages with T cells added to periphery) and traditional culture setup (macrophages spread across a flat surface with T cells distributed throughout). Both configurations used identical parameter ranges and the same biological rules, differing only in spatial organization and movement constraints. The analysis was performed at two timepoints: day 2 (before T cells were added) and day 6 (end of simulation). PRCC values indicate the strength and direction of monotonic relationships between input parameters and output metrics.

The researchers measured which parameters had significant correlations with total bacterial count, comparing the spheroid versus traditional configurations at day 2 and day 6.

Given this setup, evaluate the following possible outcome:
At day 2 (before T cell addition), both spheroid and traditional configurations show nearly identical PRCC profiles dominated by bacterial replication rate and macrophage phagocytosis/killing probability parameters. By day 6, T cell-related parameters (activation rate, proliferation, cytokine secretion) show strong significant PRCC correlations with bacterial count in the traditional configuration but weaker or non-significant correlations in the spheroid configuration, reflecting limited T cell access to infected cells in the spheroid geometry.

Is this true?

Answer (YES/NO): NO